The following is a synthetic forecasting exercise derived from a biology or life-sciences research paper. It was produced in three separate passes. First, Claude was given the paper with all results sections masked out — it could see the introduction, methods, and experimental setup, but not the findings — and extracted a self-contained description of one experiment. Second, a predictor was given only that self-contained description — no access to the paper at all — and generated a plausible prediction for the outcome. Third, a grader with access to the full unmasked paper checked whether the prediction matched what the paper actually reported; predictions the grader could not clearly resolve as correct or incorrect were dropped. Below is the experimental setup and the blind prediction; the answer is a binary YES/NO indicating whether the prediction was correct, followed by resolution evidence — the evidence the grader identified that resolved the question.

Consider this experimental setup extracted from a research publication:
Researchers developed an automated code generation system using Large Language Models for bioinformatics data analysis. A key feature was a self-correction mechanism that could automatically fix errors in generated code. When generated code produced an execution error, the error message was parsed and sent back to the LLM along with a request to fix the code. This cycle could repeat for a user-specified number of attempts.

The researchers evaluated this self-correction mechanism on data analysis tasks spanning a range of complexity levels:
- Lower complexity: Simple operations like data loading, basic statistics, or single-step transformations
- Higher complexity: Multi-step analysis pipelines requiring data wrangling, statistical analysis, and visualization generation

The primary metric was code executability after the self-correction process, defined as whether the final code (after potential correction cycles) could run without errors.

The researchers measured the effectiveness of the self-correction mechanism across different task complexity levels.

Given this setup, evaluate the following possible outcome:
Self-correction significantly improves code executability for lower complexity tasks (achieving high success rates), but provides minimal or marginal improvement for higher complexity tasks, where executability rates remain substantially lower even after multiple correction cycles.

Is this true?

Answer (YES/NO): NO